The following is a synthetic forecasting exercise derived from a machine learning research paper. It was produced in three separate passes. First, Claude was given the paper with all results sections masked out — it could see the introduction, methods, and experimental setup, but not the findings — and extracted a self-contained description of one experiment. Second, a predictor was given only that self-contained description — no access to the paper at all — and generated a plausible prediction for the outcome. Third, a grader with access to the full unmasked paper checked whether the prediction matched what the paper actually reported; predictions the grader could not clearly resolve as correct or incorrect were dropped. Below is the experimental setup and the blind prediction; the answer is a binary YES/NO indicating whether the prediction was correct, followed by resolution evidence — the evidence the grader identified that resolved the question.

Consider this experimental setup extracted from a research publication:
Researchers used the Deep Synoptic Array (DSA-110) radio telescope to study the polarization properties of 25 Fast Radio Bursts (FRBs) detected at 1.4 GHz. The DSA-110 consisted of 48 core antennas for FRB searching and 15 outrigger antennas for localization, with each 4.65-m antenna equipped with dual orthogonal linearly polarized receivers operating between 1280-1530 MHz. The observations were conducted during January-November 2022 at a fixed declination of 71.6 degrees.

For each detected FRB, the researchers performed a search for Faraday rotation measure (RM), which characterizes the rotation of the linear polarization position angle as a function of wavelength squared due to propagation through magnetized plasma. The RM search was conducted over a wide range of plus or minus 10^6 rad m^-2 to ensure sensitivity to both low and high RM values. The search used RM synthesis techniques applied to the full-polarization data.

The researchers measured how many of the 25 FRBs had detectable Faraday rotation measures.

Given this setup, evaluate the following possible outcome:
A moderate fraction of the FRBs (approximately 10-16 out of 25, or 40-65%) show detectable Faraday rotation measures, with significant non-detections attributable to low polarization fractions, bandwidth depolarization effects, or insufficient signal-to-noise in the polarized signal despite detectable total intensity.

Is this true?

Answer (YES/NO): NO